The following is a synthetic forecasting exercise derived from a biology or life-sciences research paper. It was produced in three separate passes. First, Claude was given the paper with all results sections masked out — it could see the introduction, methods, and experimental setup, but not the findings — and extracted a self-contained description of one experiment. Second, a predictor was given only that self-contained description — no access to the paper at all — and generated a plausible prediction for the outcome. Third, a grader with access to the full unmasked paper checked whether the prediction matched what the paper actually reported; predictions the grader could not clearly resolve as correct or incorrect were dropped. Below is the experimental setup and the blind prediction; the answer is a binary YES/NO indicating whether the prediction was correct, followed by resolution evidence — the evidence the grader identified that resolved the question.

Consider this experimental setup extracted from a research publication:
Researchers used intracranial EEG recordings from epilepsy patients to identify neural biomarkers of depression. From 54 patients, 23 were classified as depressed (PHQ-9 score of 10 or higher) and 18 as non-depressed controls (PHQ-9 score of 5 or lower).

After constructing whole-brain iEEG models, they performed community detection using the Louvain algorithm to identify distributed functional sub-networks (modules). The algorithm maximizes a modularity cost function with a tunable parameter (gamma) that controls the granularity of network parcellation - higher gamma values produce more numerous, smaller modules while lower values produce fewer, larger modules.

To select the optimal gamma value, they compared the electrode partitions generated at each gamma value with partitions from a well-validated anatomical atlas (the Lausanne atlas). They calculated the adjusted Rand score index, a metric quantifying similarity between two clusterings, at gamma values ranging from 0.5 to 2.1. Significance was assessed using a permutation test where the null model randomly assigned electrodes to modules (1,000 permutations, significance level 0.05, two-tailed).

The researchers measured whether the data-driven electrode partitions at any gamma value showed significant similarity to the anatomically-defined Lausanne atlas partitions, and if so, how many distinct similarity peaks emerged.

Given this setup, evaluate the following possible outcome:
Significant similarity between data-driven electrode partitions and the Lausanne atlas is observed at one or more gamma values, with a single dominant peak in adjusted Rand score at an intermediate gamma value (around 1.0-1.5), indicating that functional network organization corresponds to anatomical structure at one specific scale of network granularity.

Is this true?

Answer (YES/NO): NO